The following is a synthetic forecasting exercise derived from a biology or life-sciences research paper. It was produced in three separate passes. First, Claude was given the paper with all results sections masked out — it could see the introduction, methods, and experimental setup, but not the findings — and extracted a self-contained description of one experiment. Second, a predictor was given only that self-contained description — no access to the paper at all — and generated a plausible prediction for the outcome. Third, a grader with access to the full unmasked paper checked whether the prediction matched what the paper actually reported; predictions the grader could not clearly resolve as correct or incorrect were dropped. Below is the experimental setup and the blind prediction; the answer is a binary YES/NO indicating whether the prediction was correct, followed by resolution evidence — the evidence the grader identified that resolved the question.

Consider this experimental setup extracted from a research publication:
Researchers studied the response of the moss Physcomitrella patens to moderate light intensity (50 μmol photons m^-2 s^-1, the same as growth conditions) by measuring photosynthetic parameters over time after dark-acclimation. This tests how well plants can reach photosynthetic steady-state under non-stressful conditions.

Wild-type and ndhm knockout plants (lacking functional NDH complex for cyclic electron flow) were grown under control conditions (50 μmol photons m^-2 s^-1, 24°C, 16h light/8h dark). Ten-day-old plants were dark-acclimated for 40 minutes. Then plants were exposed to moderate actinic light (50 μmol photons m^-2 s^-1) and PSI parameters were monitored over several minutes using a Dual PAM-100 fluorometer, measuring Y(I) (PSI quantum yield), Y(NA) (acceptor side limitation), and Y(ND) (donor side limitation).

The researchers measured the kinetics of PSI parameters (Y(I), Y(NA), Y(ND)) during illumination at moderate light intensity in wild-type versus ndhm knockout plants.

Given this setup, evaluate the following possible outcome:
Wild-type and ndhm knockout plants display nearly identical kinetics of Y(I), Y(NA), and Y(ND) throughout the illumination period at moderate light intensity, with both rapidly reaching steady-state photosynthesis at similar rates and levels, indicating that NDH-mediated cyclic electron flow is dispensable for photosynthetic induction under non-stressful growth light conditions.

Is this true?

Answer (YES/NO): NO